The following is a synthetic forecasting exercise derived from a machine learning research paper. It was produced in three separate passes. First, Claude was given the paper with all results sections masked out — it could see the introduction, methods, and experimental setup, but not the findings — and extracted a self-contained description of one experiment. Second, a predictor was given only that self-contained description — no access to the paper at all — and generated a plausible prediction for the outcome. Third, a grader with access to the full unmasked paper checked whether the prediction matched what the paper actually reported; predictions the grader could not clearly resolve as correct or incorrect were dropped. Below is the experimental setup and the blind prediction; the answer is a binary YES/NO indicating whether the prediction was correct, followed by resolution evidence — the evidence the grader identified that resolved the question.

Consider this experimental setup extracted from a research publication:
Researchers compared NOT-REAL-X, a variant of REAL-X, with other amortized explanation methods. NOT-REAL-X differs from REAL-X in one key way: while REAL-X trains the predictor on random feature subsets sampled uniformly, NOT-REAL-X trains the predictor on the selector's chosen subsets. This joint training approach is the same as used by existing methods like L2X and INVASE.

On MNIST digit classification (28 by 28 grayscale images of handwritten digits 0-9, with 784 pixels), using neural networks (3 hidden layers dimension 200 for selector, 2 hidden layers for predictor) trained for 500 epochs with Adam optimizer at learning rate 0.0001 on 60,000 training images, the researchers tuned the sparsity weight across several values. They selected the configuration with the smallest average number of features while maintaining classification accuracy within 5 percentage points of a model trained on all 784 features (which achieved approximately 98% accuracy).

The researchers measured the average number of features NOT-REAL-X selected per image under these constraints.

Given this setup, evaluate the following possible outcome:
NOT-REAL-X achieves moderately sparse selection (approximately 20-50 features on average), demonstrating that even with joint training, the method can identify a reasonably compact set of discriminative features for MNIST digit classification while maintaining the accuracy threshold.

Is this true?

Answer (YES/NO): YES